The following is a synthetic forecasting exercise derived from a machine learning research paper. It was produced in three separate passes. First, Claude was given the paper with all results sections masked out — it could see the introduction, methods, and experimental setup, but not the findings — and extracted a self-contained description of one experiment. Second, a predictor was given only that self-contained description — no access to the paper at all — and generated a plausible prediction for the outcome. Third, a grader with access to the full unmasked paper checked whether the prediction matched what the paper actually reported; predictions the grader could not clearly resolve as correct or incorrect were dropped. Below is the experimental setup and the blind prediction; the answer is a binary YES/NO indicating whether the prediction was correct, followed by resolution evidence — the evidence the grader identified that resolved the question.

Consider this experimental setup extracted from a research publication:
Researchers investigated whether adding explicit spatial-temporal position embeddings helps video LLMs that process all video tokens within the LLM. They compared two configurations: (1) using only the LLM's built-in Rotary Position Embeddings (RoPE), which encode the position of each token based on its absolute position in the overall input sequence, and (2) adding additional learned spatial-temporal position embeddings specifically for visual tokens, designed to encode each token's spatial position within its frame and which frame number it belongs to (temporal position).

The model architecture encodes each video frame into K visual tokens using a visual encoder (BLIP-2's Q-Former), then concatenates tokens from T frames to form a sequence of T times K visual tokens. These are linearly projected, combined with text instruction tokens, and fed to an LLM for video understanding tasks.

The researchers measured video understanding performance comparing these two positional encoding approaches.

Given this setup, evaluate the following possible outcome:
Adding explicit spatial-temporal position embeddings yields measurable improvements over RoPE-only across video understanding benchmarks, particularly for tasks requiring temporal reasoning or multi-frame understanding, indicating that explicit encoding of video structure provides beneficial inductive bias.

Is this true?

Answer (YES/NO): NO